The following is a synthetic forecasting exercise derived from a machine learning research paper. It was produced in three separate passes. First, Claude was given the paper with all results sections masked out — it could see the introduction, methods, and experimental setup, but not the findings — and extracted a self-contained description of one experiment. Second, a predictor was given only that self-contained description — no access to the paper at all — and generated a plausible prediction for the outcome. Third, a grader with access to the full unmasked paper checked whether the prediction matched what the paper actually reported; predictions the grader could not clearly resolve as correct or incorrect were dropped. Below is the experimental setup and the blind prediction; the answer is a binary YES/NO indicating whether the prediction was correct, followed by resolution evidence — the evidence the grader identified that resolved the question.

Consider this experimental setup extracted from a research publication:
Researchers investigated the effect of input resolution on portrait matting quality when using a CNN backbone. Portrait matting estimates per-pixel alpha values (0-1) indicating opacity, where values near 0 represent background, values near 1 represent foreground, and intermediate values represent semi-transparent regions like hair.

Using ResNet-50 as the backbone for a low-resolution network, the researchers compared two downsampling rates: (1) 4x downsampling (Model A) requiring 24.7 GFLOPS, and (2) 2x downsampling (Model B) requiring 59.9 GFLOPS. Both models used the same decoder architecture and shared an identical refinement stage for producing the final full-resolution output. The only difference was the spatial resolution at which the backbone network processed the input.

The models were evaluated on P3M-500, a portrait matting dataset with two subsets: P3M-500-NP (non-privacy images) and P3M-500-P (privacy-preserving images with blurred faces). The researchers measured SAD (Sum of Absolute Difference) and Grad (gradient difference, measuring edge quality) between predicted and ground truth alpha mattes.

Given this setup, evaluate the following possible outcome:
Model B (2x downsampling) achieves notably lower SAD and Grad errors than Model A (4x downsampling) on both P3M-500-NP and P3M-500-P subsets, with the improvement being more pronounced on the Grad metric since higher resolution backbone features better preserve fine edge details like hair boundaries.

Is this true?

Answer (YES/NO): NO